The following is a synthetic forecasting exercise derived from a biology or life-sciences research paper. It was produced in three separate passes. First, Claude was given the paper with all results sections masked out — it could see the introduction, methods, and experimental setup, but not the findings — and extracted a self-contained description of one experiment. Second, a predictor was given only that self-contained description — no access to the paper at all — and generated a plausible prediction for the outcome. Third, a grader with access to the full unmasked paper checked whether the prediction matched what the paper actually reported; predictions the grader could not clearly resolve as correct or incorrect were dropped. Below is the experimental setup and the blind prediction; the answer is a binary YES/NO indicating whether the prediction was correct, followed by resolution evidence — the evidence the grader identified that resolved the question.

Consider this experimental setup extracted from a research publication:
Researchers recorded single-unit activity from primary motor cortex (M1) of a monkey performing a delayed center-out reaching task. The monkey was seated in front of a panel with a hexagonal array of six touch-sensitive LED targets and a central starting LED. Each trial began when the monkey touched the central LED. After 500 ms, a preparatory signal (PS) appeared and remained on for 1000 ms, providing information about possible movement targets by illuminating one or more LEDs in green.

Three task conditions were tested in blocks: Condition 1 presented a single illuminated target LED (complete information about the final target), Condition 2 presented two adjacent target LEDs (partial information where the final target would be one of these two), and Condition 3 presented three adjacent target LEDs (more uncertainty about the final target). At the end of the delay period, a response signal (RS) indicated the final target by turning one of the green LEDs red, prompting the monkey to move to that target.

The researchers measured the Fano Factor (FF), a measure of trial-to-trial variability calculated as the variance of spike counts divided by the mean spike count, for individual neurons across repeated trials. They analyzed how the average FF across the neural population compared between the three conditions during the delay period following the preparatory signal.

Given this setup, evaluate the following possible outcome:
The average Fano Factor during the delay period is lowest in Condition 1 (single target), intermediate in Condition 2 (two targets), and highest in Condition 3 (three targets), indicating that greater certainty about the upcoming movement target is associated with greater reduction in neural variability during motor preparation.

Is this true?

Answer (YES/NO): YES